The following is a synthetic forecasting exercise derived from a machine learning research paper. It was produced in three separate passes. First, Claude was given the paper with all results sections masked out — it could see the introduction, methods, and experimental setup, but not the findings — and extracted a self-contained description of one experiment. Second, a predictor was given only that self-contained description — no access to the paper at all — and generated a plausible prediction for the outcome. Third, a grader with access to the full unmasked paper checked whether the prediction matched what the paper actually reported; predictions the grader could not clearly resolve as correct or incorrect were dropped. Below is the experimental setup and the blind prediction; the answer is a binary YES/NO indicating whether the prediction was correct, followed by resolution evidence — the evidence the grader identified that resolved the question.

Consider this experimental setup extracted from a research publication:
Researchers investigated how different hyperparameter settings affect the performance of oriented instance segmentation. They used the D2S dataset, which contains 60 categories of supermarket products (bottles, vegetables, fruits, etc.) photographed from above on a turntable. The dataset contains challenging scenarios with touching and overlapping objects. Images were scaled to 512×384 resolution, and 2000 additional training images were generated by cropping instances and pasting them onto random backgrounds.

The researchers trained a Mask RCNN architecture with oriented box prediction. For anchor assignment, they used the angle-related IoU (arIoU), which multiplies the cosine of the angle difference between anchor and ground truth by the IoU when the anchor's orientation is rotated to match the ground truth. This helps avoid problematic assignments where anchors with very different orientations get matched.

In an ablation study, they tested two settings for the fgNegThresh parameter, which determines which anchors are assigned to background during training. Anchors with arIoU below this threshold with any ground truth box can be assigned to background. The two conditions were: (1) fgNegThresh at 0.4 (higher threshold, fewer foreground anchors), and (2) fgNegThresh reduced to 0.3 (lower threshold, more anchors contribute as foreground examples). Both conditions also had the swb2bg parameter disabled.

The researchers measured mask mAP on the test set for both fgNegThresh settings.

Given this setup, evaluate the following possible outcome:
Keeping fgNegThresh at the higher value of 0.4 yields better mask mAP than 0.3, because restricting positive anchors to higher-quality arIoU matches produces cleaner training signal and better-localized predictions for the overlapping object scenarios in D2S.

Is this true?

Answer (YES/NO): NO